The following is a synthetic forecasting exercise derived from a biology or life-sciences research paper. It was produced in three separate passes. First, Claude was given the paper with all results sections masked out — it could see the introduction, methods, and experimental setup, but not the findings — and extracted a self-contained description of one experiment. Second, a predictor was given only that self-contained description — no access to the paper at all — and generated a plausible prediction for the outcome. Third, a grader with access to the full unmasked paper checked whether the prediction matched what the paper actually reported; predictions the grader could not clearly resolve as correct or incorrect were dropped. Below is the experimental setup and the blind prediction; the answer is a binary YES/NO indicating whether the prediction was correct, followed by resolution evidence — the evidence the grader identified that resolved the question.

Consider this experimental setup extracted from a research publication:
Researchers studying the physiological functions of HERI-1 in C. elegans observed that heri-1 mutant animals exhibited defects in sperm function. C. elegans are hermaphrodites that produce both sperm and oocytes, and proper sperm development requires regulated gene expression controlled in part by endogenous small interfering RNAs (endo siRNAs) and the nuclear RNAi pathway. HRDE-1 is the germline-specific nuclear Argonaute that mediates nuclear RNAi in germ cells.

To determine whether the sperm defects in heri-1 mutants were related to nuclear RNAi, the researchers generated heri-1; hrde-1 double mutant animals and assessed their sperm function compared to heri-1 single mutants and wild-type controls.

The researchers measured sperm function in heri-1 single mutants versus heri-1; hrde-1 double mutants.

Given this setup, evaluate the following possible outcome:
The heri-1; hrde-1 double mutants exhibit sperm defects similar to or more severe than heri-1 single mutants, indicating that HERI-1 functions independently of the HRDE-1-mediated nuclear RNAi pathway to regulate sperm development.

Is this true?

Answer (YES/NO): NO